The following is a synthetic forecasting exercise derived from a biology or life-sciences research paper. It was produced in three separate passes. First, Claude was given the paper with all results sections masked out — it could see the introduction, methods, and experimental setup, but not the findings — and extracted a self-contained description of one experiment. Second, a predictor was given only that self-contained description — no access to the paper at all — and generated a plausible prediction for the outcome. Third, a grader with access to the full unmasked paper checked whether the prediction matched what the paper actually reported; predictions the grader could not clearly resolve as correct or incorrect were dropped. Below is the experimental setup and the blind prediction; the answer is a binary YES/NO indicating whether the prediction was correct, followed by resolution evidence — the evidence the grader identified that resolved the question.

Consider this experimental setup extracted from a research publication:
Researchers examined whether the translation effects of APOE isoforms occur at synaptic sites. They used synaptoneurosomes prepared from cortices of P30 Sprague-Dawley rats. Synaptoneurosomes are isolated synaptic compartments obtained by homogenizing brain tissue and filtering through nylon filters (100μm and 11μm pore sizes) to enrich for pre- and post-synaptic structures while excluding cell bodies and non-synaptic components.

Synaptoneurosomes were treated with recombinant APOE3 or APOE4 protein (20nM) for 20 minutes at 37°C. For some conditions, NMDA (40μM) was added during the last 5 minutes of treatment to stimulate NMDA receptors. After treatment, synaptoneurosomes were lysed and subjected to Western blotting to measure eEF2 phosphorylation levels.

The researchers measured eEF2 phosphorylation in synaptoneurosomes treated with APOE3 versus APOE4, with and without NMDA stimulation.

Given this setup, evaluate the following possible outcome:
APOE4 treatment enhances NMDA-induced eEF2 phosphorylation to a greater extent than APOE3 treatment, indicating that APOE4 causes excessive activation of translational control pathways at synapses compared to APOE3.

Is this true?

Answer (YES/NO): NO